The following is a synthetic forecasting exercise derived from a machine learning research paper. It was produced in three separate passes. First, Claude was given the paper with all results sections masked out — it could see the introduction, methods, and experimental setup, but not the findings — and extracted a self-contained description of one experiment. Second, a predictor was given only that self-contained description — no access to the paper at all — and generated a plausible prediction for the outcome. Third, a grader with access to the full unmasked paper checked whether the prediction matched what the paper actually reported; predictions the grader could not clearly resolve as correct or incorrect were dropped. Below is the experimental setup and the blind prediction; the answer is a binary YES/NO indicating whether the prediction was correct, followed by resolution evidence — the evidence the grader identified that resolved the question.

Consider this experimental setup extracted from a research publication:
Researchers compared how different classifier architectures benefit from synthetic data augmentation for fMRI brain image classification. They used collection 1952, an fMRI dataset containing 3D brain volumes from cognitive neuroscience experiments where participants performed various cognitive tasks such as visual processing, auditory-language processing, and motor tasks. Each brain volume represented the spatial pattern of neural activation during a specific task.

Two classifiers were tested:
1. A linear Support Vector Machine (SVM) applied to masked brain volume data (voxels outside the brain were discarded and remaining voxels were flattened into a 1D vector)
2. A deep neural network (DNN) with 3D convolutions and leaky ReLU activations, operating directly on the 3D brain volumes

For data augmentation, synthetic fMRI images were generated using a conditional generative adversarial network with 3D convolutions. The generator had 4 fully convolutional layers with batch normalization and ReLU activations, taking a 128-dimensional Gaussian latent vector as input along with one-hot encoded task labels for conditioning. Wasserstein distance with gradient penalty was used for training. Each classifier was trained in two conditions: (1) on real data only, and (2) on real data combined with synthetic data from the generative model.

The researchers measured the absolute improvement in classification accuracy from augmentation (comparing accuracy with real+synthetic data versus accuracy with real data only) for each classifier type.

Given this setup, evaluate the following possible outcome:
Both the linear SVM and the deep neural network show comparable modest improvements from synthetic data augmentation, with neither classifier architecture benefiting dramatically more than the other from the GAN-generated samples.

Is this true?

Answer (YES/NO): NO